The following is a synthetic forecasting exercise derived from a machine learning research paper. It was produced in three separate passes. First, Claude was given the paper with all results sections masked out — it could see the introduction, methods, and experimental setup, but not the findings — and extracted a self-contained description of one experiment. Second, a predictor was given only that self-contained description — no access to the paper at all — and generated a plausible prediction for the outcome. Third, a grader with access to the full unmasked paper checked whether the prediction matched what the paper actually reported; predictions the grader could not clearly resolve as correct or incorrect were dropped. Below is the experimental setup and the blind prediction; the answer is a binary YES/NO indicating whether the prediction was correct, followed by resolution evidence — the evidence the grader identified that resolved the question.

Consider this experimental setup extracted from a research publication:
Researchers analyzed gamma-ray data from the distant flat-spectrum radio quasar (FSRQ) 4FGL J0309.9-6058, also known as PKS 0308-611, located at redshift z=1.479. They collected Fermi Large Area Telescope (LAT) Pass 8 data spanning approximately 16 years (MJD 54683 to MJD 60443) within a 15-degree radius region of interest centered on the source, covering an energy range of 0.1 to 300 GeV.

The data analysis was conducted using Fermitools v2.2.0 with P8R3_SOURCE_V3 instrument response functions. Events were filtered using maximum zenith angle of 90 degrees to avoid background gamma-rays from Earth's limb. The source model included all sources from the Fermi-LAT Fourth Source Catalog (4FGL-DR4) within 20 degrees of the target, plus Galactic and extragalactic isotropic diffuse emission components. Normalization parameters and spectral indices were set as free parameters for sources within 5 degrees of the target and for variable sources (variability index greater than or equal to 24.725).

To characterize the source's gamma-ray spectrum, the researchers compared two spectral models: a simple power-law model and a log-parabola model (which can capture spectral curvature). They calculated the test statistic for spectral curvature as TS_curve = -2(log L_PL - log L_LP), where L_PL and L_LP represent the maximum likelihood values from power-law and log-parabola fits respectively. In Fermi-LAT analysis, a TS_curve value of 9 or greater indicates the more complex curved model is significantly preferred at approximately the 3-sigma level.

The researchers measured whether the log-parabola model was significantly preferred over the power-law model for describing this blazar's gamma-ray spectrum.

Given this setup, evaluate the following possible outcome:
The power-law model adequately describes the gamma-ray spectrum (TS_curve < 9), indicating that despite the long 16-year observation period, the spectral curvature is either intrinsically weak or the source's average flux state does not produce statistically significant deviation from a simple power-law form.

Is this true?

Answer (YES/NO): YES